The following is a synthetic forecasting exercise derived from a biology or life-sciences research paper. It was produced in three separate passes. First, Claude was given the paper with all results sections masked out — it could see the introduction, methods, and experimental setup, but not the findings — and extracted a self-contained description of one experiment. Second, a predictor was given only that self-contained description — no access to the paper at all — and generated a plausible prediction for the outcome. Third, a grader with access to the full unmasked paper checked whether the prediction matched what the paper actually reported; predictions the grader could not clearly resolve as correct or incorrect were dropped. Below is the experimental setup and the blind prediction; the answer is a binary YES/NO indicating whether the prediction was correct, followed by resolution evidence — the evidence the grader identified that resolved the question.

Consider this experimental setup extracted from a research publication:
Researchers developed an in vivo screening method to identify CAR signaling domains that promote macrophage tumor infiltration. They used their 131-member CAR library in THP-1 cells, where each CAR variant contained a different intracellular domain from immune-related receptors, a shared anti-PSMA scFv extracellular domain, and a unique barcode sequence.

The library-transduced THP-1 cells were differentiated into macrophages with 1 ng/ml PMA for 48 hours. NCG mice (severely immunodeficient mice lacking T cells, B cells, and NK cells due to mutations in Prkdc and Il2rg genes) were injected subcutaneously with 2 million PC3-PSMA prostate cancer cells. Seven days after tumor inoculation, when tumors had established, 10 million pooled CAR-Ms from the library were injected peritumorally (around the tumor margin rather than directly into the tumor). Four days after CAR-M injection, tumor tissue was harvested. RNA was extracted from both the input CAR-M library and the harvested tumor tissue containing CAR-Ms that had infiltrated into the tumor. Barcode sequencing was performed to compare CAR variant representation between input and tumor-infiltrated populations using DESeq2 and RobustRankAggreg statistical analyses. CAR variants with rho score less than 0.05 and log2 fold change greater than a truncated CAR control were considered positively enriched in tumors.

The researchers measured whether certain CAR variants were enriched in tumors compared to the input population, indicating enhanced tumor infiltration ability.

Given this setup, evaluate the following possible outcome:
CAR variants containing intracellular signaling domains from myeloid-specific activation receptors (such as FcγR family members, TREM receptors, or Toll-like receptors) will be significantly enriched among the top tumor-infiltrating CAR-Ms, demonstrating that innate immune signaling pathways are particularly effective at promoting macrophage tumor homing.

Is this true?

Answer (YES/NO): NO